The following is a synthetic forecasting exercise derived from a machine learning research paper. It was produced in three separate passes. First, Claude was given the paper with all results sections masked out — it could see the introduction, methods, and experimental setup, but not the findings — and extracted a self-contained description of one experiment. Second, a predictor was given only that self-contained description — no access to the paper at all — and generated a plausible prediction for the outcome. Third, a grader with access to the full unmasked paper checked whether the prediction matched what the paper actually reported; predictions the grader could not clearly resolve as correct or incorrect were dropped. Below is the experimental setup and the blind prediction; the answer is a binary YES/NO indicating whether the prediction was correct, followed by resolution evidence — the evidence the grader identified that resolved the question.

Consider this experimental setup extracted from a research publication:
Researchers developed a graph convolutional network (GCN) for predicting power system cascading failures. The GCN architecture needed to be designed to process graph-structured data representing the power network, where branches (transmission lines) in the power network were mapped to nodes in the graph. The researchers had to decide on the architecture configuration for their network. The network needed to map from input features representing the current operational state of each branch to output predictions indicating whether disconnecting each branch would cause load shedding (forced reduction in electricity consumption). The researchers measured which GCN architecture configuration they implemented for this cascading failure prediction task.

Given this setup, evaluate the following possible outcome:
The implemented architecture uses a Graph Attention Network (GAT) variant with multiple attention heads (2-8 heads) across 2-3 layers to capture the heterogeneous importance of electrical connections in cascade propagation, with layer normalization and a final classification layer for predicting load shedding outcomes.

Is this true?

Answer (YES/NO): NO